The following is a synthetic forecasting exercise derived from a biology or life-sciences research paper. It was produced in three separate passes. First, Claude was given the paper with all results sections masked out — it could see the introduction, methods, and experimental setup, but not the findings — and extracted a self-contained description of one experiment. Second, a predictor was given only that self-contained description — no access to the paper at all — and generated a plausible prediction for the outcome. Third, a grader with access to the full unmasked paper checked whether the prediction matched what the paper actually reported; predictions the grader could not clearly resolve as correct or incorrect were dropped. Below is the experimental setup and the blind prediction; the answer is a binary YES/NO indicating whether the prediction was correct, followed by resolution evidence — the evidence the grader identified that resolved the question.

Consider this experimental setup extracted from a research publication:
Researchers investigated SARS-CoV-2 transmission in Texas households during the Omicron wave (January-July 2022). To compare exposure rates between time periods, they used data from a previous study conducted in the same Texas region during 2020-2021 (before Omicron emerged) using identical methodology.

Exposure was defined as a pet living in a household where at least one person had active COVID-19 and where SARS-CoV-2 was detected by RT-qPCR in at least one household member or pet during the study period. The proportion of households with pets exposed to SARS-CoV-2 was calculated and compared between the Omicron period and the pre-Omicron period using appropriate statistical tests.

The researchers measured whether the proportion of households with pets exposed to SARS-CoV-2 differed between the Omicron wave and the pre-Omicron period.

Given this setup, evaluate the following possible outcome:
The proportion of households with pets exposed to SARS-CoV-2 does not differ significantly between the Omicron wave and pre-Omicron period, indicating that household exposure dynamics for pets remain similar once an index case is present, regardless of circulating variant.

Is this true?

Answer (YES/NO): YES